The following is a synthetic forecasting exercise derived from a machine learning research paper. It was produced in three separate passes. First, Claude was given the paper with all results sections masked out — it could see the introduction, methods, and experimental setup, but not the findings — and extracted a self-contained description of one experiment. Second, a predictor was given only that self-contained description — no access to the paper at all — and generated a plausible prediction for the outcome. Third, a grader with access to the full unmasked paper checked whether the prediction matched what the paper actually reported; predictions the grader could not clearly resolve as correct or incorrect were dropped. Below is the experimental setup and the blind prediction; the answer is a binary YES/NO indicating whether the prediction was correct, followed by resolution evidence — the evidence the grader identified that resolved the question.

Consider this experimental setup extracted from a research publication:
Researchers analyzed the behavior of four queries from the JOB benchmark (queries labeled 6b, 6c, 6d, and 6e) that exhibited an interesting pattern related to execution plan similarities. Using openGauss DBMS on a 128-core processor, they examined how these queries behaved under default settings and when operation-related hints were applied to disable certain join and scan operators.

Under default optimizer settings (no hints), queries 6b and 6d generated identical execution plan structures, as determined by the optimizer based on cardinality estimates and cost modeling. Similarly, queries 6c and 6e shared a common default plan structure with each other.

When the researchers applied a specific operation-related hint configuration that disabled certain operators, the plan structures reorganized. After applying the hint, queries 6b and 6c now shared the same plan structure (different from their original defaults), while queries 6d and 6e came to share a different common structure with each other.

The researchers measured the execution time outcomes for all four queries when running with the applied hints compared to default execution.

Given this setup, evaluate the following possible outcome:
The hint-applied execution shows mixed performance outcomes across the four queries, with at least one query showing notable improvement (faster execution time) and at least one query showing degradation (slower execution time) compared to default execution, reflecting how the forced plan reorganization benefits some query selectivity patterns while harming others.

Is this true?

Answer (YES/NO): YES